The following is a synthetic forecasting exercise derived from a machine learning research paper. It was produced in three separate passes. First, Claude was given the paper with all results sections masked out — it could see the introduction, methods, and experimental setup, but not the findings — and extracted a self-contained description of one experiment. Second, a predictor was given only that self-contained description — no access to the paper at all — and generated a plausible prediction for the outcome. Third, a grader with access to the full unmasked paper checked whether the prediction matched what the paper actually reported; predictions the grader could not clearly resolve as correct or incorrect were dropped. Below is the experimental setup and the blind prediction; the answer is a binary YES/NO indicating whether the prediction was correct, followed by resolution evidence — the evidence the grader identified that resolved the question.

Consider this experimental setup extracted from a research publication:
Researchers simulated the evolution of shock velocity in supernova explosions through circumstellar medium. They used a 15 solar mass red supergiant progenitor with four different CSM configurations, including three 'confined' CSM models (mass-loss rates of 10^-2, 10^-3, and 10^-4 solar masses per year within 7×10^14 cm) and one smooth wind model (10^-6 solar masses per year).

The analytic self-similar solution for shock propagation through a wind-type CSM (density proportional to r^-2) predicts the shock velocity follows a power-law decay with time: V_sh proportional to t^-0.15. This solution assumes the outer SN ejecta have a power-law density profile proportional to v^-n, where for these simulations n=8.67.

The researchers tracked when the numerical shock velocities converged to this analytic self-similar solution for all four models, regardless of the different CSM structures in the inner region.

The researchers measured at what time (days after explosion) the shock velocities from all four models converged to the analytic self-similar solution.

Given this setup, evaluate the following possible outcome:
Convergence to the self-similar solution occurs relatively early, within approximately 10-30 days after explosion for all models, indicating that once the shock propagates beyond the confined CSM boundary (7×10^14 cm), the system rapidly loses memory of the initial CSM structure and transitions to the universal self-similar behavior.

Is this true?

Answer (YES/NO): YES